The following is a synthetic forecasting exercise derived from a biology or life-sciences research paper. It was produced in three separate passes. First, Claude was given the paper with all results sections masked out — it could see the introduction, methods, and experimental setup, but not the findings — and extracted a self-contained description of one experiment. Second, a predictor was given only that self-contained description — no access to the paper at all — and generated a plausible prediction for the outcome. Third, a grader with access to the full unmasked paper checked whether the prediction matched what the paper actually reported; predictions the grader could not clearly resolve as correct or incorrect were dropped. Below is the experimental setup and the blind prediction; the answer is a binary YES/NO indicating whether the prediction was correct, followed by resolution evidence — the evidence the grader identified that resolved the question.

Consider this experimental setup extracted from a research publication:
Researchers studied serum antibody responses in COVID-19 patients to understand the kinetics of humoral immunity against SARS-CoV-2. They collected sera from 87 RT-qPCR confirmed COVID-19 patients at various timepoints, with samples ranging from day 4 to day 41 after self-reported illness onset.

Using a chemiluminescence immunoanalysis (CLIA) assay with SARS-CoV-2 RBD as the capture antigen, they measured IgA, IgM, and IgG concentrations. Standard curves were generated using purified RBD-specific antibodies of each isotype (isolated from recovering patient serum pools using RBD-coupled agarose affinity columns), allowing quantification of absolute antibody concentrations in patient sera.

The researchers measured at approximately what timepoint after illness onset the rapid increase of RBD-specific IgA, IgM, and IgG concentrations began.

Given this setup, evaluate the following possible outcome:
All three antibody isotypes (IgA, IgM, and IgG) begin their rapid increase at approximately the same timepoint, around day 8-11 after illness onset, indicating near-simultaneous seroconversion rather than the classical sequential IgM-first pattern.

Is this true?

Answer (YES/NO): YES